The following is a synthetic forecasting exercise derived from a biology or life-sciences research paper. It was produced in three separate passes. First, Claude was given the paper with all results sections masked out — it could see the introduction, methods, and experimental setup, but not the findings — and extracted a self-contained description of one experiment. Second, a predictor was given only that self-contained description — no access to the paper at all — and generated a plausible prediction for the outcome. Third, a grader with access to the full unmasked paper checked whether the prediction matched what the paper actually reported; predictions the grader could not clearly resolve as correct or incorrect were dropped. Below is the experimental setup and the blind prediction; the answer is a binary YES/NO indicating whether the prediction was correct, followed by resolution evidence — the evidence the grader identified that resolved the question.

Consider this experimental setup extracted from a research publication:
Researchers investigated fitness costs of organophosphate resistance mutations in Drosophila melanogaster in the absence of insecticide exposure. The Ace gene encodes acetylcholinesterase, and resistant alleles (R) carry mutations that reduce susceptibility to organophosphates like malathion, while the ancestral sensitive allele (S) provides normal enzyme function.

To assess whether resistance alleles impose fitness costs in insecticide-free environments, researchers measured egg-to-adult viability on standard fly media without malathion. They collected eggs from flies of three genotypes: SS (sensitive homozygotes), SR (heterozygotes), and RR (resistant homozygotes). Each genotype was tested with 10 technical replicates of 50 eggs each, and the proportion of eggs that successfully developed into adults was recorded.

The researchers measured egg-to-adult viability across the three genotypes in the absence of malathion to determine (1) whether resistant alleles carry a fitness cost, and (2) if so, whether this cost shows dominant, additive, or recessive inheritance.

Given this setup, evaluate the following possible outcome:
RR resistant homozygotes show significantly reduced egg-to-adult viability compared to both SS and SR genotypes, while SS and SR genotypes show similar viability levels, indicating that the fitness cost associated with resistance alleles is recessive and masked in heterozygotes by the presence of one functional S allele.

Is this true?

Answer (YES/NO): NO